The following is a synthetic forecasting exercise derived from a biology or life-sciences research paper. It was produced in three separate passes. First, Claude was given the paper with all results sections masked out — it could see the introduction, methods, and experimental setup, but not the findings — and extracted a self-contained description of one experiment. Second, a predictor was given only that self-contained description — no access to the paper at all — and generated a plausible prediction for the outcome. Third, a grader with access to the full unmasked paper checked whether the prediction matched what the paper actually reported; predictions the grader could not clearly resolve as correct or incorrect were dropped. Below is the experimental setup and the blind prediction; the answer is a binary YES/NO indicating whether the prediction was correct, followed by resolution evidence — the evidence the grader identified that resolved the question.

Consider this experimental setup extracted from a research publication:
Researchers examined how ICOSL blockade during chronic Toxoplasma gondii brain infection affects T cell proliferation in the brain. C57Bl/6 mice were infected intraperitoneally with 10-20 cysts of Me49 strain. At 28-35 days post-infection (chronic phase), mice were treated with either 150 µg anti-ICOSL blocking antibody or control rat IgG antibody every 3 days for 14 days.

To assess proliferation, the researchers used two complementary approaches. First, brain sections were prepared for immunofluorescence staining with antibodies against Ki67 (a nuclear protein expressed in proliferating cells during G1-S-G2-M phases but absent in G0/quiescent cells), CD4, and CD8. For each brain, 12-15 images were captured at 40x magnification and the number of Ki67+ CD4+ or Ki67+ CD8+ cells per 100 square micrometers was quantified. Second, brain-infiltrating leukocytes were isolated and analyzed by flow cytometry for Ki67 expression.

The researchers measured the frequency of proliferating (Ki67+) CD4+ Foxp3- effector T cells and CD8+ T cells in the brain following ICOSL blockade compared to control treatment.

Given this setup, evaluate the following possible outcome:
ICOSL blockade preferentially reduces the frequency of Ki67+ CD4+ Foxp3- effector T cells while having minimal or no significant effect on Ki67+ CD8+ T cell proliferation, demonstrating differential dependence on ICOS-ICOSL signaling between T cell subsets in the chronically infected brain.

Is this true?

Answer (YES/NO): NO